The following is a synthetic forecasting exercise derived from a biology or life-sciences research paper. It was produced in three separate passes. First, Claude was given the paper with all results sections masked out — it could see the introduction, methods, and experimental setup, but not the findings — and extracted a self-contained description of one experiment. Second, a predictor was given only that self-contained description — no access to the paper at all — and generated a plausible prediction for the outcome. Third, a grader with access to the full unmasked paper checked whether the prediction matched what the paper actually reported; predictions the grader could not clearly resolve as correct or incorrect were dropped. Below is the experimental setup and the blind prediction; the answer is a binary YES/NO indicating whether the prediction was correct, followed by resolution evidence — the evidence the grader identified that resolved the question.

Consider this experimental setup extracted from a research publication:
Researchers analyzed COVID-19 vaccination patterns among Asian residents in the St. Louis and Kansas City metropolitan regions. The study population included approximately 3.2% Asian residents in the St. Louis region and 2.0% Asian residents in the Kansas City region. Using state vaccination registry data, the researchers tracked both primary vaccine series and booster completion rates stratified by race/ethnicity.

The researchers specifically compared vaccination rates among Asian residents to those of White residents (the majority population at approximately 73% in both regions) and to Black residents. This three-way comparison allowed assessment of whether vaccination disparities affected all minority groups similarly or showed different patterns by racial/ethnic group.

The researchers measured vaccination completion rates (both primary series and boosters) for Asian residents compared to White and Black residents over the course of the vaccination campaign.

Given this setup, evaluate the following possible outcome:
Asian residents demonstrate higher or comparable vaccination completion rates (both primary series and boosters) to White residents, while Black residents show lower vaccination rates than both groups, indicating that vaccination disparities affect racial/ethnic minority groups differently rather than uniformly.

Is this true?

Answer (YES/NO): YES